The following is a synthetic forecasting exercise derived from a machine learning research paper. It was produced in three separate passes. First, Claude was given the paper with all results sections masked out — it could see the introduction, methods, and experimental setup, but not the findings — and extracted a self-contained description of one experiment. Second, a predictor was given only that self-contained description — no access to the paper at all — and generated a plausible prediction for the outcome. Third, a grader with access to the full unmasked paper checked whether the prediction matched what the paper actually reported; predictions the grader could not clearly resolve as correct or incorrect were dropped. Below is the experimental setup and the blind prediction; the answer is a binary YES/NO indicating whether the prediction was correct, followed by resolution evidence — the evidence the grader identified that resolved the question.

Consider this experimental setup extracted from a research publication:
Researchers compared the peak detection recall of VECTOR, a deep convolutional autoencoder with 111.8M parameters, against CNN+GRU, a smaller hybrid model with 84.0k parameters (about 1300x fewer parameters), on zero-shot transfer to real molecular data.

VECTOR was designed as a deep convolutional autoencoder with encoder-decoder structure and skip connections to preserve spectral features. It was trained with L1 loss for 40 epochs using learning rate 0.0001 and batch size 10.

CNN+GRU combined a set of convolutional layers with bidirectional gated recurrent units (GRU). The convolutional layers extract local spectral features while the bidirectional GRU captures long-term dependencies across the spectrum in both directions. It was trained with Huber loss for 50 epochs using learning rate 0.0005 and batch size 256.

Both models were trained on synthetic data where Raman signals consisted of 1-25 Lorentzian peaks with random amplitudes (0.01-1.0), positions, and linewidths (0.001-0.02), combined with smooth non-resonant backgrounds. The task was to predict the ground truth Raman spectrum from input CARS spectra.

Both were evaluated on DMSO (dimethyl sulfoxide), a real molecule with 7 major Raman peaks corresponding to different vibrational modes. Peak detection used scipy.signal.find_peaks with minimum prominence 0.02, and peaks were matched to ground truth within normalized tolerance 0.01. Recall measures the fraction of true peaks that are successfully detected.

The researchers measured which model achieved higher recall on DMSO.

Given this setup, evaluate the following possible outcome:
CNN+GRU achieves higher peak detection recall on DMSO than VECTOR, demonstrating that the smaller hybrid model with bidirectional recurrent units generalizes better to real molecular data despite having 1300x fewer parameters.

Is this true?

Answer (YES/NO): YES